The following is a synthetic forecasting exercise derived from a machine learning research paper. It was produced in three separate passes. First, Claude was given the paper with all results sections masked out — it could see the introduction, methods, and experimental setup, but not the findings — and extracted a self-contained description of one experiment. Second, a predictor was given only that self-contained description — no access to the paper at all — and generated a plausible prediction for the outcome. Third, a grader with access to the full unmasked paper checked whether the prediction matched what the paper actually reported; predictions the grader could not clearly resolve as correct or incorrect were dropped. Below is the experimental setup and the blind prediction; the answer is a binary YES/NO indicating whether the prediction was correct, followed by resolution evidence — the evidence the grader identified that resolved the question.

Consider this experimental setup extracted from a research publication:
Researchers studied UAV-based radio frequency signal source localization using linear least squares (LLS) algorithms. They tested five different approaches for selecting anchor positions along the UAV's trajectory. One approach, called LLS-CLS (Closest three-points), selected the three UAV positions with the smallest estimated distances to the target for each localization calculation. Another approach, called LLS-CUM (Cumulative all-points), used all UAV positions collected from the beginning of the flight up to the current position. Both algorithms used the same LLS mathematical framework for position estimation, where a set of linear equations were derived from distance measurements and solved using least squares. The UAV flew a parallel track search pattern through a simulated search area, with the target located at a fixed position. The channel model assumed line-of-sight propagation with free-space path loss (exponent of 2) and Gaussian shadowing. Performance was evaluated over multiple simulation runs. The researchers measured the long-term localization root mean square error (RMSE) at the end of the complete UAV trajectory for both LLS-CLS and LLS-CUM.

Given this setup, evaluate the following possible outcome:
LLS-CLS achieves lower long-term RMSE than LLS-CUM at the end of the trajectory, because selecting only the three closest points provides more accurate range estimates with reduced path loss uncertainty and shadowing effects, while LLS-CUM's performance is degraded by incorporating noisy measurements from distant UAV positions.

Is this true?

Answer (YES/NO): YES